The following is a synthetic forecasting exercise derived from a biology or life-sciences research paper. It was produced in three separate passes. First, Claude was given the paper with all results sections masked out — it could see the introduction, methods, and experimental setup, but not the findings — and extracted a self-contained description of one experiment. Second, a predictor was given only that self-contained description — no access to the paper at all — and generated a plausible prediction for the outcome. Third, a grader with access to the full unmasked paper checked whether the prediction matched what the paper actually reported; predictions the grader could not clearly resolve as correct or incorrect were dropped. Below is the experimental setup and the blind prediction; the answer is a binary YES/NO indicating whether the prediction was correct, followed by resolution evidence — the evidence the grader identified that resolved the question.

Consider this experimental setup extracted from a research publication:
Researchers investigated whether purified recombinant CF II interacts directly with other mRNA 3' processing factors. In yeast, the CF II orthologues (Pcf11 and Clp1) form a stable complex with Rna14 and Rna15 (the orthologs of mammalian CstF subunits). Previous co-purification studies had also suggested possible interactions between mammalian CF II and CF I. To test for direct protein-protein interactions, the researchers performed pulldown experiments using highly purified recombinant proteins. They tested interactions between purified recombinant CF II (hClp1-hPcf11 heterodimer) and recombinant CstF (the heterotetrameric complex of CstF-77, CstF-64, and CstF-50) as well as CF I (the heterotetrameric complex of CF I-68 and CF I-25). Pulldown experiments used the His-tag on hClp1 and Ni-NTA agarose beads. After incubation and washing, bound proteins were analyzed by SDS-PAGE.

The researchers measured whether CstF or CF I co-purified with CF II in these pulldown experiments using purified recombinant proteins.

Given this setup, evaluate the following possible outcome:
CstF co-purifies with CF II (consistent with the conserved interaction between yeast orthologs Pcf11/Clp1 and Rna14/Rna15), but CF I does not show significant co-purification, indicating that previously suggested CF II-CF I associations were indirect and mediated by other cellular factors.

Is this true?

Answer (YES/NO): NO